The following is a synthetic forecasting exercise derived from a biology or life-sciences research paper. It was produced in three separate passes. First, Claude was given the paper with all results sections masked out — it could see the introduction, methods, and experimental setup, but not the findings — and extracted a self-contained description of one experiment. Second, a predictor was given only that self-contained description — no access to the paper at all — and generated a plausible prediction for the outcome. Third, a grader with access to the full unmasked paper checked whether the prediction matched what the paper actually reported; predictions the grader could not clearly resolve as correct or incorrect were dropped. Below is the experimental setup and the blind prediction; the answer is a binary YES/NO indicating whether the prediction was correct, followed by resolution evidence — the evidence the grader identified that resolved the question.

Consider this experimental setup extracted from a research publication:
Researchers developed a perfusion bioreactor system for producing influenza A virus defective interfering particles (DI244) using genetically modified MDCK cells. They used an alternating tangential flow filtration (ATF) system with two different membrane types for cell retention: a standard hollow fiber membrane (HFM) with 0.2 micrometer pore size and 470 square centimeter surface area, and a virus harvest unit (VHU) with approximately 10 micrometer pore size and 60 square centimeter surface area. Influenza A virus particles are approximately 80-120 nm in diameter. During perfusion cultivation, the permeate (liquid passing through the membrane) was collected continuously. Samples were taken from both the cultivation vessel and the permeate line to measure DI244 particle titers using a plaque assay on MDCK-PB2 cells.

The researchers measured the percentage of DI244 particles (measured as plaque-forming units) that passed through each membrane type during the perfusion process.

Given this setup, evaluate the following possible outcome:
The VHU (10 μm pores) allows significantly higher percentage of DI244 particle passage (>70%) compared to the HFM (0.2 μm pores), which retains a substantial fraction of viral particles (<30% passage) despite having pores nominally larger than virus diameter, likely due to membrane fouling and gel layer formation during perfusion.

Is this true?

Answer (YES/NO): YES